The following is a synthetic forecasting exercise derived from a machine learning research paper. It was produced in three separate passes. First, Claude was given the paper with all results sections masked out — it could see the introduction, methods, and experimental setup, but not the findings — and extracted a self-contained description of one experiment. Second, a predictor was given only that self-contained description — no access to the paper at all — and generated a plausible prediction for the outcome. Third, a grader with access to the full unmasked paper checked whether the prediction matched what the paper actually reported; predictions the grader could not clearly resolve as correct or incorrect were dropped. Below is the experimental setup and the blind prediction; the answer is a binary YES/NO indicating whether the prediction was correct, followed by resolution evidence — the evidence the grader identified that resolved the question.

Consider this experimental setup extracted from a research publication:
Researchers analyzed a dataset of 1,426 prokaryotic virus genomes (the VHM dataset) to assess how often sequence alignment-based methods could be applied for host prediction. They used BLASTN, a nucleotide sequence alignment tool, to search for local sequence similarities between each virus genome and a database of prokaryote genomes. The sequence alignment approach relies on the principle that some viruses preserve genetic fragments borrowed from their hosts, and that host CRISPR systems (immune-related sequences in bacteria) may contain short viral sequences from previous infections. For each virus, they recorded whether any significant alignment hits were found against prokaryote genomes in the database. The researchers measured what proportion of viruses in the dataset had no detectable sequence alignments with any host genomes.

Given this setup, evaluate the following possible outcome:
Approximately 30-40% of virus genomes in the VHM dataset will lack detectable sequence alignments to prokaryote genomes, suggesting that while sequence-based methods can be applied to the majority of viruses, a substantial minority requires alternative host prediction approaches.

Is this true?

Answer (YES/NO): NO